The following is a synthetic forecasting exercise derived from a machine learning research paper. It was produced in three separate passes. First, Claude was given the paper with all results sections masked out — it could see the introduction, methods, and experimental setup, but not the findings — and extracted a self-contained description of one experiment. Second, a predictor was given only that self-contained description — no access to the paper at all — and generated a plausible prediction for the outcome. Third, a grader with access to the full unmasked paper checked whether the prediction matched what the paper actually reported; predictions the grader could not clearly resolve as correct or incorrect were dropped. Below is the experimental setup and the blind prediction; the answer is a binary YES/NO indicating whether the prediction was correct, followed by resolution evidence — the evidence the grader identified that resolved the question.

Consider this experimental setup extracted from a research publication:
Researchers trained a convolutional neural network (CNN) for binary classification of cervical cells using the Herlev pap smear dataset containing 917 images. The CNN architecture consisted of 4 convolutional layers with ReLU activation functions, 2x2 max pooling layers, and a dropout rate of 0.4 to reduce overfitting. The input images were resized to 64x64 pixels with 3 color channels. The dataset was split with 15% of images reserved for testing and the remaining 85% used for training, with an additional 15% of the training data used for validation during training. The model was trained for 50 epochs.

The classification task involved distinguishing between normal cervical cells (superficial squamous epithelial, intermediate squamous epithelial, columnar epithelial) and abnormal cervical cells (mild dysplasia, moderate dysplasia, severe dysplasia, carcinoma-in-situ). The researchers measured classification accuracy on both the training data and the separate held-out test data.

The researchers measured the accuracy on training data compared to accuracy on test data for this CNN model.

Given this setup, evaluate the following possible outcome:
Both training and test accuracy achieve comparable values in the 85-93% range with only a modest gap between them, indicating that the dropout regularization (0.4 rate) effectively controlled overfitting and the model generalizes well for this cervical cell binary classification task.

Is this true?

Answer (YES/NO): NO